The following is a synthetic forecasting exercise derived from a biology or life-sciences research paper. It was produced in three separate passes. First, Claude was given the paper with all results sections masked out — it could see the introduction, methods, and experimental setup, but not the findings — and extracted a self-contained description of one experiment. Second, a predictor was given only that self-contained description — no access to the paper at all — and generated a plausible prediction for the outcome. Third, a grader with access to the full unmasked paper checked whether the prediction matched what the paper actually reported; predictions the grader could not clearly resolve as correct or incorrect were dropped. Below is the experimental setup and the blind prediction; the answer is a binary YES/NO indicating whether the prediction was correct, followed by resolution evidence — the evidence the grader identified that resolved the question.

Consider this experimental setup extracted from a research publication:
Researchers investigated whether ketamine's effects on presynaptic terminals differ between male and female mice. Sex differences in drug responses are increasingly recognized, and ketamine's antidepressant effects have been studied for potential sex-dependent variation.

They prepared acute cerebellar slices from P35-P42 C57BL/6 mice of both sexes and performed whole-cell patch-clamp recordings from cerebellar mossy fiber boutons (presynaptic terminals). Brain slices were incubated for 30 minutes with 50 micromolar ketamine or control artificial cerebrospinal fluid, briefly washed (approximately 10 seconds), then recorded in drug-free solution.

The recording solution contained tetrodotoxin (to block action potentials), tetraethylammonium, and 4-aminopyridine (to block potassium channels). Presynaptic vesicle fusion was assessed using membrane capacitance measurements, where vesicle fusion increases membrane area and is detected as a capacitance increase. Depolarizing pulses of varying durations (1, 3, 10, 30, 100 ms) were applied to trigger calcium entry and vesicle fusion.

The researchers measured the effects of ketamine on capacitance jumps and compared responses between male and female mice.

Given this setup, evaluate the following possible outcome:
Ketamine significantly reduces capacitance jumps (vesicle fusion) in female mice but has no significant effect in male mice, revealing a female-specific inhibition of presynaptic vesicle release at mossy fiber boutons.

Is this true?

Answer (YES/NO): NO